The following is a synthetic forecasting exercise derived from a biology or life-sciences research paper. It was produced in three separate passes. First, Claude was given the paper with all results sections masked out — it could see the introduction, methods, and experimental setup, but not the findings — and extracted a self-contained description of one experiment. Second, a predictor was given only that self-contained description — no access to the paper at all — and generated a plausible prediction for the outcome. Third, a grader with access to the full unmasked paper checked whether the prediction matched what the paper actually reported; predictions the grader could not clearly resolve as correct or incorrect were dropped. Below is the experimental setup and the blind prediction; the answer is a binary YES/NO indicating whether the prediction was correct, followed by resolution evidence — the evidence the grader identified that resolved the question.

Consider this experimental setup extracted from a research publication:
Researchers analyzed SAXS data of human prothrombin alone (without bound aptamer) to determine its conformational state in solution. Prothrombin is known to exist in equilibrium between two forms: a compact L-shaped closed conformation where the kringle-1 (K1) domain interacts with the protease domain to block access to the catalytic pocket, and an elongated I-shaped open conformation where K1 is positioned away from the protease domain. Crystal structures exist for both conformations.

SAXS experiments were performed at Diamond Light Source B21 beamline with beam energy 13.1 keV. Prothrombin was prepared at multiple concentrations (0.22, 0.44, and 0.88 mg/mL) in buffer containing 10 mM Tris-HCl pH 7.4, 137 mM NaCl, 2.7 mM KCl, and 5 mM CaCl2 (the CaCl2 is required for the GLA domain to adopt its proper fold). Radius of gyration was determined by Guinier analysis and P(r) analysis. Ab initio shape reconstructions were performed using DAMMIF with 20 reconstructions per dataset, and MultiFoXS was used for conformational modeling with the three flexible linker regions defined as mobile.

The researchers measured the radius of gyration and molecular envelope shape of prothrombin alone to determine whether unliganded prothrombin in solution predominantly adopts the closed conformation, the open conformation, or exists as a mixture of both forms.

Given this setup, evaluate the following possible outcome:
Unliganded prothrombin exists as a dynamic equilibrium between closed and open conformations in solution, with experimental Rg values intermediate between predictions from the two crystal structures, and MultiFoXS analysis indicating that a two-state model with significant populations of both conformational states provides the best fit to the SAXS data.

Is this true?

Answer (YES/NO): NO